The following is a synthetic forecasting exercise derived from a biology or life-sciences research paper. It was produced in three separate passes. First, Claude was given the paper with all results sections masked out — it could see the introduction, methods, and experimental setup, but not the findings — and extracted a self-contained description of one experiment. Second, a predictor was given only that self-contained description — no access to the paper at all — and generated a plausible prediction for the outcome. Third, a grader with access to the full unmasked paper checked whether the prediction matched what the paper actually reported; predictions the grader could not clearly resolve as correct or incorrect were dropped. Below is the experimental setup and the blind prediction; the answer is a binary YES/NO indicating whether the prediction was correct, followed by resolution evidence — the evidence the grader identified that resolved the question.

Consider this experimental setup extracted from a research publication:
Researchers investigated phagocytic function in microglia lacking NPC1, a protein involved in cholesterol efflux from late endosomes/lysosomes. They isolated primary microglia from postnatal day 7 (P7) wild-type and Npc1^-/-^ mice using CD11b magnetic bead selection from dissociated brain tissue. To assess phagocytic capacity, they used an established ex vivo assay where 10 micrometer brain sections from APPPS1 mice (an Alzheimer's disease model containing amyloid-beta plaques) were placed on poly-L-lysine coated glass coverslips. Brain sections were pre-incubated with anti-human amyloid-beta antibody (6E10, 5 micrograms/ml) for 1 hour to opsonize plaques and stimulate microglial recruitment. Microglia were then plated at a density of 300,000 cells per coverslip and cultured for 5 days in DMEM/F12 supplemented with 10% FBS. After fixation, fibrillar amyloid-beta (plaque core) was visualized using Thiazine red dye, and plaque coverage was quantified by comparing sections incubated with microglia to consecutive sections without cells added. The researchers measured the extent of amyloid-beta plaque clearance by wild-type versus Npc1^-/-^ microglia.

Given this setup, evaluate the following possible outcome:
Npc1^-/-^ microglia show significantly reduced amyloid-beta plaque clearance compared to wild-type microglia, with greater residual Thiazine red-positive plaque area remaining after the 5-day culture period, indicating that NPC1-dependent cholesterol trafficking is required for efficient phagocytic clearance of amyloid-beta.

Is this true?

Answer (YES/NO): NO